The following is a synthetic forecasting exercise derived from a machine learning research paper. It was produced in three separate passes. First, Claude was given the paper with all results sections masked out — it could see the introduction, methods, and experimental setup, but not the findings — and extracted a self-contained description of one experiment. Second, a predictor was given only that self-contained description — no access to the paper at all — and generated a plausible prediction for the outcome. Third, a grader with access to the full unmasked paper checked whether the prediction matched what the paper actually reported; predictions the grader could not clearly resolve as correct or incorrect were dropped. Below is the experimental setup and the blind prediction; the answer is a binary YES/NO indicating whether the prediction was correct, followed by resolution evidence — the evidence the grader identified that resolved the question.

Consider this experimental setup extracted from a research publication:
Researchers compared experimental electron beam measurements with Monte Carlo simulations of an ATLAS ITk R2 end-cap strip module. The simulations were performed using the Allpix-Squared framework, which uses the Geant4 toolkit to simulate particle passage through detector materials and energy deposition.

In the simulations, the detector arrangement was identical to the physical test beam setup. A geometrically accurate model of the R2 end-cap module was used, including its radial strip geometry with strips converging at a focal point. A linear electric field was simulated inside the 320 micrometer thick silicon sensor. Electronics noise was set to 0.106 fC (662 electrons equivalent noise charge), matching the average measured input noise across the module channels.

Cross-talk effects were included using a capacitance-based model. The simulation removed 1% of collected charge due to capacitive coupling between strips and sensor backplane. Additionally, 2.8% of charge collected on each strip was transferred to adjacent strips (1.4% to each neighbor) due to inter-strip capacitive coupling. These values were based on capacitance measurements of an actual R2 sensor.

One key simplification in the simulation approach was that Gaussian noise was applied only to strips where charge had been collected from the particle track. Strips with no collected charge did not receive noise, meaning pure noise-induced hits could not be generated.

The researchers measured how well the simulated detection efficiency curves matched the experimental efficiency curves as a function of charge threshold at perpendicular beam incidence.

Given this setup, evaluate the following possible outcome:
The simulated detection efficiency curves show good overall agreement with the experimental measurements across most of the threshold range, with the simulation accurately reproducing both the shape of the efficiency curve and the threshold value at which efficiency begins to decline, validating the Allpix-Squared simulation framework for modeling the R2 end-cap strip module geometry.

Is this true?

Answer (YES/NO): NO